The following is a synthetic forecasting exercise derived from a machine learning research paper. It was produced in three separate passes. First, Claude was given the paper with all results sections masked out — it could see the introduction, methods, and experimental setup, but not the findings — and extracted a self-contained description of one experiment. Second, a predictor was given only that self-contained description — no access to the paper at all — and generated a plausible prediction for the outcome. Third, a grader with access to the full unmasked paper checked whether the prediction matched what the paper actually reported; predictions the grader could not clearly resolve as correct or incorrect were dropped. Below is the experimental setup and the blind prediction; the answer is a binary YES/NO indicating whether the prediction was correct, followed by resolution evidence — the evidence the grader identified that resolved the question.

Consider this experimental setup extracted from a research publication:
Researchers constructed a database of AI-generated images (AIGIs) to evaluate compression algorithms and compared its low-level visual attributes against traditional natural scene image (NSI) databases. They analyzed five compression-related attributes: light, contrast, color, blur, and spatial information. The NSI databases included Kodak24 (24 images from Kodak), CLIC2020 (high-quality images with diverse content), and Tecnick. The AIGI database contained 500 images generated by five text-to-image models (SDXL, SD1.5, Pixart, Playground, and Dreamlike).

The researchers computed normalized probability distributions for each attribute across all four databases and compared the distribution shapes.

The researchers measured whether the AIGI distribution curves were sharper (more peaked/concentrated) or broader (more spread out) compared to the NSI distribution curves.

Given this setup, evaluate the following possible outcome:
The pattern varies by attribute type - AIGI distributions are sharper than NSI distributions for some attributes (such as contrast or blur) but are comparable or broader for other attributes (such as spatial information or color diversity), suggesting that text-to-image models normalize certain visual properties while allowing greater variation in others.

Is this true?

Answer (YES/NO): NO